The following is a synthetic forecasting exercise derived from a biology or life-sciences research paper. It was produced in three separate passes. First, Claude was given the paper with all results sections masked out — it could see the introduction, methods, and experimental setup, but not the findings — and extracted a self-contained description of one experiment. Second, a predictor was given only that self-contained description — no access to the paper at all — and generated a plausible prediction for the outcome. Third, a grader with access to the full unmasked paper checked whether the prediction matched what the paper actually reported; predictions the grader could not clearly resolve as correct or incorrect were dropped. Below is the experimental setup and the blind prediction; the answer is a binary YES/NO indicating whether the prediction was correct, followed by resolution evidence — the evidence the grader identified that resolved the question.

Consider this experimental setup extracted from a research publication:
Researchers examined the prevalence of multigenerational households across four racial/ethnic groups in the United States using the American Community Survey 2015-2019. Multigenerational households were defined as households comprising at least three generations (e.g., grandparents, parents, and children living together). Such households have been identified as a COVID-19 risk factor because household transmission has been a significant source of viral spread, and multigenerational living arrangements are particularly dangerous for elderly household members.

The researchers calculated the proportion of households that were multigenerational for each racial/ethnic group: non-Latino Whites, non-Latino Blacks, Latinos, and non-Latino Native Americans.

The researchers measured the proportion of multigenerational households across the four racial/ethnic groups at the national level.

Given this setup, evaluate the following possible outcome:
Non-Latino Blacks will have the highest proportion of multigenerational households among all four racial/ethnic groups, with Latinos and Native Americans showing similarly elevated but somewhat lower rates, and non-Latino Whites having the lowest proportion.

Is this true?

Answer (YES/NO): NO